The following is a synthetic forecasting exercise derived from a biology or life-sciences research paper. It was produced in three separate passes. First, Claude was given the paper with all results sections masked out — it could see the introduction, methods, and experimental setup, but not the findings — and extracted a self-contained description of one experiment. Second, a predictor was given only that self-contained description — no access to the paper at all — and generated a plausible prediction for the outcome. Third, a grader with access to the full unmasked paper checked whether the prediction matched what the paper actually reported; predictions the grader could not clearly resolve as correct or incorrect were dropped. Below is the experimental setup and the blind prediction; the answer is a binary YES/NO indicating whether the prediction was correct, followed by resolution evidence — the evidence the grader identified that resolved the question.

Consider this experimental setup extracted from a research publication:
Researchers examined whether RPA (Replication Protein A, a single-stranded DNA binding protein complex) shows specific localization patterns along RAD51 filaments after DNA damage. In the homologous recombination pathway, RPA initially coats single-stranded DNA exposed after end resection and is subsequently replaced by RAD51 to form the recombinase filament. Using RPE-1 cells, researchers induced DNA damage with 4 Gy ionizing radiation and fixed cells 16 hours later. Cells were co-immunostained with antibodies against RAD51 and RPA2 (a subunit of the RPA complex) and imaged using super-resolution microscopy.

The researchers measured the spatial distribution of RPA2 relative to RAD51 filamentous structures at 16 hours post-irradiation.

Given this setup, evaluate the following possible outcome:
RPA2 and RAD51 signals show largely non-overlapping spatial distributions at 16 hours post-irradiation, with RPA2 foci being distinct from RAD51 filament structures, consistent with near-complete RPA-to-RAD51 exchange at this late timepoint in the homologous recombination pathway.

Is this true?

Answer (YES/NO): NO